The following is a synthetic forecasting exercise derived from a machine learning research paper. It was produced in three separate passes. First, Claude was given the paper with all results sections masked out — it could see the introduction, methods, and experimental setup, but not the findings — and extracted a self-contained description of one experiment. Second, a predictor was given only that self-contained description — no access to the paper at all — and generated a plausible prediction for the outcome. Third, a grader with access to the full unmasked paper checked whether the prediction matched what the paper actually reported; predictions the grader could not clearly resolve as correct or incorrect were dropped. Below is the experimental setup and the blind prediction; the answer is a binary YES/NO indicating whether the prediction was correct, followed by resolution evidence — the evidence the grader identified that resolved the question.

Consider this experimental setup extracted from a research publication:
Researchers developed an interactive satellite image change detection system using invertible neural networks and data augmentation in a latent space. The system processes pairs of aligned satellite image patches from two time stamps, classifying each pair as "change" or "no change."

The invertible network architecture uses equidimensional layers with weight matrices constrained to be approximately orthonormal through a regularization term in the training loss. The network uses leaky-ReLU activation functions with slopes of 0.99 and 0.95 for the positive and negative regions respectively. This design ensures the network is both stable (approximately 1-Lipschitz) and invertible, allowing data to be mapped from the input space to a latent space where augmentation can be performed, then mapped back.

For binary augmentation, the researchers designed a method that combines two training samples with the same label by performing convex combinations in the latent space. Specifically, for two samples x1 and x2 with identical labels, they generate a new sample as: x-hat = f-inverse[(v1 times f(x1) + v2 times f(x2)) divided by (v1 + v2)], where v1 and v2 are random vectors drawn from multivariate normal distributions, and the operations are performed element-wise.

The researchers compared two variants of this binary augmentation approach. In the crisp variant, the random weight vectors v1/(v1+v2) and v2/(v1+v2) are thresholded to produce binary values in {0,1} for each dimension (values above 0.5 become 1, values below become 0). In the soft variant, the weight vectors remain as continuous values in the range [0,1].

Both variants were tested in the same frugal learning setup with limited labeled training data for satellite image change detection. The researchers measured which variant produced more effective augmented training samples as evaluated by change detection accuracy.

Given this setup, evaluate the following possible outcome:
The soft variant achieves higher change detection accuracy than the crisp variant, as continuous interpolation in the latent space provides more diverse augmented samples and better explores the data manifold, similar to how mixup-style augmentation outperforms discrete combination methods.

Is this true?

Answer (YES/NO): NO